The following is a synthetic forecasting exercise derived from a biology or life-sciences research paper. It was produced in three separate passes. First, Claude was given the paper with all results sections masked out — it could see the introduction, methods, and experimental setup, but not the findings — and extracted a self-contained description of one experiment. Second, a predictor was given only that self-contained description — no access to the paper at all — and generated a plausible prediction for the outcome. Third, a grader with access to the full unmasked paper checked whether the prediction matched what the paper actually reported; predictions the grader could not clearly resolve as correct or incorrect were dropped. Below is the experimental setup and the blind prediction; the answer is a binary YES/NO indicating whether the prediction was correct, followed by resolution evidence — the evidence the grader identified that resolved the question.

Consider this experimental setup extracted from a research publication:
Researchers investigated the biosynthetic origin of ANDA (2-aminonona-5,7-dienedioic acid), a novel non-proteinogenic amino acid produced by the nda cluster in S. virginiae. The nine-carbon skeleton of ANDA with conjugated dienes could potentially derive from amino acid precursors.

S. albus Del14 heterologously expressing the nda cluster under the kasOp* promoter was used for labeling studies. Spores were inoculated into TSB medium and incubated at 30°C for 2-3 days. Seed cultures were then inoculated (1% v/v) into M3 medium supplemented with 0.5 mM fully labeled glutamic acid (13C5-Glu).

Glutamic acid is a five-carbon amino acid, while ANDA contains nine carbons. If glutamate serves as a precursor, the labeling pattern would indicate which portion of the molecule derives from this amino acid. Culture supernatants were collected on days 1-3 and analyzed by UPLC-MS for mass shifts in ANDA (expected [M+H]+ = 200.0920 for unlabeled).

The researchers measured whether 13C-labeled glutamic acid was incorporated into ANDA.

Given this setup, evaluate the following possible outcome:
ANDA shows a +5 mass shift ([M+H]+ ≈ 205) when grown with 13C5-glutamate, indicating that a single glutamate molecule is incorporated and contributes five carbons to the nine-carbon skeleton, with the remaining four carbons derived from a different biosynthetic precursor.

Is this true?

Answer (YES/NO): YES